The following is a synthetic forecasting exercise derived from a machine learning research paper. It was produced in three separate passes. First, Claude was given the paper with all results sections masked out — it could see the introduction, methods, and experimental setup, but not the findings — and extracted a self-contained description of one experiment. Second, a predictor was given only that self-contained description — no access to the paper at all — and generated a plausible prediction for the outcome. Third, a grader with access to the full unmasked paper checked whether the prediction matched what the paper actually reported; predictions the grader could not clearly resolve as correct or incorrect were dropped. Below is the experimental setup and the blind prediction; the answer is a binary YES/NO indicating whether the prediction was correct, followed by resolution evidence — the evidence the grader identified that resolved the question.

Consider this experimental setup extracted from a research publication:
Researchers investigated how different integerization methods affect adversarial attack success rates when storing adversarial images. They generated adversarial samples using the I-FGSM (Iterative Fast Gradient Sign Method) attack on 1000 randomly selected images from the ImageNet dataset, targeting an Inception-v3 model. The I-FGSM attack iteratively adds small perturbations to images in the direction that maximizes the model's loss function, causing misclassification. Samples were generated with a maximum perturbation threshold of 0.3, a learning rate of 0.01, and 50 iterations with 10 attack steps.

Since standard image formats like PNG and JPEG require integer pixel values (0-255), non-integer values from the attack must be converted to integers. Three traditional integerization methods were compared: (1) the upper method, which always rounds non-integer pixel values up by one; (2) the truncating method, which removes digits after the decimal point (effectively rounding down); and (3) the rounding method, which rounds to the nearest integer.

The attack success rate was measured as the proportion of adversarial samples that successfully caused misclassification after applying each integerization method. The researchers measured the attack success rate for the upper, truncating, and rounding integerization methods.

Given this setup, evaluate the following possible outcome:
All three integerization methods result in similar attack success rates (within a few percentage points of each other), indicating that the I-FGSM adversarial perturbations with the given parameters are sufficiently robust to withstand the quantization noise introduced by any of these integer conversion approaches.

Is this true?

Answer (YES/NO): NO